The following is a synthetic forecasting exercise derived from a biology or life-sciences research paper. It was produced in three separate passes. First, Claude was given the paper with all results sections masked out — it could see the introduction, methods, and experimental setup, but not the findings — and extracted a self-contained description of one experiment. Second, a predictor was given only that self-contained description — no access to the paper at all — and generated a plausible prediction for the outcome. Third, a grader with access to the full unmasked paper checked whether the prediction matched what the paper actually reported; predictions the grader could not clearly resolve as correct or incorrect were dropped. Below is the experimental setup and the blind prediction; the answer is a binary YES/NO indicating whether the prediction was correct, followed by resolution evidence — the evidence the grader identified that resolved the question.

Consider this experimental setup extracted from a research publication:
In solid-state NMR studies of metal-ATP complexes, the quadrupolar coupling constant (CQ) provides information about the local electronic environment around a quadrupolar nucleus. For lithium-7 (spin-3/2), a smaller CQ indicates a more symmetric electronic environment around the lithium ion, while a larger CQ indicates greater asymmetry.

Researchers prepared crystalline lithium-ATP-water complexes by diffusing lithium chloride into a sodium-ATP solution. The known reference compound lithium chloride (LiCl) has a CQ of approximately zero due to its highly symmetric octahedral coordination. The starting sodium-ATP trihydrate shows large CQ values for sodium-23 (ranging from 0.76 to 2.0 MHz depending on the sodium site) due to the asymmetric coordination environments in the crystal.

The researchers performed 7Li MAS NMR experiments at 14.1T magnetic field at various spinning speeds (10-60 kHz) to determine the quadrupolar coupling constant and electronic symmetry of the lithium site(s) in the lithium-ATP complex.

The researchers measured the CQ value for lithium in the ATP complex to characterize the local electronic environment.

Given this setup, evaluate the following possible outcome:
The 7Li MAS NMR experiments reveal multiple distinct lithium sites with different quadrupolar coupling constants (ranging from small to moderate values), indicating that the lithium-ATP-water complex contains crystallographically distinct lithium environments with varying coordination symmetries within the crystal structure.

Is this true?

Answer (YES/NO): NO